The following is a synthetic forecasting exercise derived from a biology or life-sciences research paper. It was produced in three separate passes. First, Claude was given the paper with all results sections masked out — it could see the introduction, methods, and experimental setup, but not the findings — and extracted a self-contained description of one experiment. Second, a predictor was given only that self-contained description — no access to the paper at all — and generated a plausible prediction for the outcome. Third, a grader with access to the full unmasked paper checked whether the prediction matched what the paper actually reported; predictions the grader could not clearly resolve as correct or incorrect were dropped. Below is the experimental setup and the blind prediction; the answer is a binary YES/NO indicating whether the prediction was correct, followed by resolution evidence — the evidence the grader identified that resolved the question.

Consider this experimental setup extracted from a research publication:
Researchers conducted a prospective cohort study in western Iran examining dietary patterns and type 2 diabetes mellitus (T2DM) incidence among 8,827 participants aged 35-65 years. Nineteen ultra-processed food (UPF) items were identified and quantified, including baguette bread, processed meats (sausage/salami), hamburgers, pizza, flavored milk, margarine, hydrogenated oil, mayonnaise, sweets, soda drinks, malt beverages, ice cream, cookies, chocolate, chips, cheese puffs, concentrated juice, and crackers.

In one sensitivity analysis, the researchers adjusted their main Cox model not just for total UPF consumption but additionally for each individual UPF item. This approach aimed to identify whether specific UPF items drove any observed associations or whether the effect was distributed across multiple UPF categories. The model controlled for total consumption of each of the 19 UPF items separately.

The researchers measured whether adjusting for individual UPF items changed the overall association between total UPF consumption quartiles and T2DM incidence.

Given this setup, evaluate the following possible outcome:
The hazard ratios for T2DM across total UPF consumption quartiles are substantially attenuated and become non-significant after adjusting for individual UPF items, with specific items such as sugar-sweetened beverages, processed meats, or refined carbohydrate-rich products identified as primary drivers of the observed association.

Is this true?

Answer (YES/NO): NO